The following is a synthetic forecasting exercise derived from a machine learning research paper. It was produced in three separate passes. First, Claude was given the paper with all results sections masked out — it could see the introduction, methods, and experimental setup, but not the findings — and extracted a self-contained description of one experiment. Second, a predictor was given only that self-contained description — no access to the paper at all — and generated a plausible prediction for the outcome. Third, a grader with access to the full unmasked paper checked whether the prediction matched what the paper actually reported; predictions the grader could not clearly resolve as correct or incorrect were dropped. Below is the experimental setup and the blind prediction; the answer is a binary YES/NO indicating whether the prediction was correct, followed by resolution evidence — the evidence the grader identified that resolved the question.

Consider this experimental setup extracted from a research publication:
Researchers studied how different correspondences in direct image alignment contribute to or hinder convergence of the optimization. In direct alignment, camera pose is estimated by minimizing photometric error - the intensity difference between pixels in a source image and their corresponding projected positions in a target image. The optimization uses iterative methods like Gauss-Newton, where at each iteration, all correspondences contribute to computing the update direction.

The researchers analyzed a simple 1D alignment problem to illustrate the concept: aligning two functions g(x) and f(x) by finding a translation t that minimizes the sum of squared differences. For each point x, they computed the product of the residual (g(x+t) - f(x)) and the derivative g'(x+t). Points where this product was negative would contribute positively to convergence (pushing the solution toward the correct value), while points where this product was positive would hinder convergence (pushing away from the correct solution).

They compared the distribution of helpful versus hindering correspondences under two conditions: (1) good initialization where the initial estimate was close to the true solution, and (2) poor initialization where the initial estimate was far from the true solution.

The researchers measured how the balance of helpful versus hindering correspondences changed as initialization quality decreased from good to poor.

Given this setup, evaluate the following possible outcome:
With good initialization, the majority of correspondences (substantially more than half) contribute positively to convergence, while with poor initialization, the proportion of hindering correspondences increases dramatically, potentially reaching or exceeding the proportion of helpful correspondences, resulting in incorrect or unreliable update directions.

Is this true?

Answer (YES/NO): YES